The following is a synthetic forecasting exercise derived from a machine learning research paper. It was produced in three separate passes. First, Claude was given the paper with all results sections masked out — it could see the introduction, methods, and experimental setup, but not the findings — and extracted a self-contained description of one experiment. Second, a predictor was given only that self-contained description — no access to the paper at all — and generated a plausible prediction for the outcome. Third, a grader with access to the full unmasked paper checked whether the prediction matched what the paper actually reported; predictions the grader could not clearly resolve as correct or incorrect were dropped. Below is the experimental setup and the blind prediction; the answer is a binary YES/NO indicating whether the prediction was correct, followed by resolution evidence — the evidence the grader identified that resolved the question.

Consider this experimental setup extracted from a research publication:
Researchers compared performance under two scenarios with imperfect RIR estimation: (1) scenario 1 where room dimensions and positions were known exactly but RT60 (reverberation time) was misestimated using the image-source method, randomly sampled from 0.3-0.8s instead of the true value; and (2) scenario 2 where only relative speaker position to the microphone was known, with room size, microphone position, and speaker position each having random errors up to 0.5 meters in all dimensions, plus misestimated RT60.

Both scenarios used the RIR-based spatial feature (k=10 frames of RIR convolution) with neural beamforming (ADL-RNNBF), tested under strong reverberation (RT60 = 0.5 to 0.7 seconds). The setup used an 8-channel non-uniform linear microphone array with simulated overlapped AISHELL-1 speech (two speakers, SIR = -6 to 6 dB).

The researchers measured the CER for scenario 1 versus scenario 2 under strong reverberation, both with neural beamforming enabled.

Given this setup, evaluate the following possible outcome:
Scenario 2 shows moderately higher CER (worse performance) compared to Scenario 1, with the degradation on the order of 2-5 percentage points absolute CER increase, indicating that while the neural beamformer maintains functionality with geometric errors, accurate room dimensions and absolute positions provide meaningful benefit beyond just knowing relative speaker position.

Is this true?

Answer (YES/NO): NO